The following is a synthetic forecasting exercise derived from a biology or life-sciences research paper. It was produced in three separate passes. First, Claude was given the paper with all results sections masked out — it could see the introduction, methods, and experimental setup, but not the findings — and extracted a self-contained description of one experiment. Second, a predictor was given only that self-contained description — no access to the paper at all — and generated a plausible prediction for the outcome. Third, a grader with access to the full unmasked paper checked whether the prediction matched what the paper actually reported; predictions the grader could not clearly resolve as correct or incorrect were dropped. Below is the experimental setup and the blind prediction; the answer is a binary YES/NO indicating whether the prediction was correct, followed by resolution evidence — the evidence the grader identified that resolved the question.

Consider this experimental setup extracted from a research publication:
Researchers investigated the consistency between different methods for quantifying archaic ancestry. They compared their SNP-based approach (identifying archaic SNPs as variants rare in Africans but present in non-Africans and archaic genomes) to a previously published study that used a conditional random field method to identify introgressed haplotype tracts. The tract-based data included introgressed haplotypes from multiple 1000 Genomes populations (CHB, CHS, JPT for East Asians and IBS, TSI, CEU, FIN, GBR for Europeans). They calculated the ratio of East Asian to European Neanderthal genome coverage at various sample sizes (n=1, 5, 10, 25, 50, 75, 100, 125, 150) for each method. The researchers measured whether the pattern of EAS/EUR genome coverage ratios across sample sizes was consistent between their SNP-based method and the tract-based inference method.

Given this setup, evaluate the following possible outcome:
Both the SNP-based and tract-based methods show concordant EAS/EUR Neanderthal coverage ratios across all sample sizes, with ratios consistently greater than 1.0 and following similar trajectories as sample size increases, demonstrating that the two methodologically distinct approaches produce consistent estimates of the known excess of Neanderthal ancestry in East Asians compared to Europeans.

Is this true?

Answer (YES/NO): NO